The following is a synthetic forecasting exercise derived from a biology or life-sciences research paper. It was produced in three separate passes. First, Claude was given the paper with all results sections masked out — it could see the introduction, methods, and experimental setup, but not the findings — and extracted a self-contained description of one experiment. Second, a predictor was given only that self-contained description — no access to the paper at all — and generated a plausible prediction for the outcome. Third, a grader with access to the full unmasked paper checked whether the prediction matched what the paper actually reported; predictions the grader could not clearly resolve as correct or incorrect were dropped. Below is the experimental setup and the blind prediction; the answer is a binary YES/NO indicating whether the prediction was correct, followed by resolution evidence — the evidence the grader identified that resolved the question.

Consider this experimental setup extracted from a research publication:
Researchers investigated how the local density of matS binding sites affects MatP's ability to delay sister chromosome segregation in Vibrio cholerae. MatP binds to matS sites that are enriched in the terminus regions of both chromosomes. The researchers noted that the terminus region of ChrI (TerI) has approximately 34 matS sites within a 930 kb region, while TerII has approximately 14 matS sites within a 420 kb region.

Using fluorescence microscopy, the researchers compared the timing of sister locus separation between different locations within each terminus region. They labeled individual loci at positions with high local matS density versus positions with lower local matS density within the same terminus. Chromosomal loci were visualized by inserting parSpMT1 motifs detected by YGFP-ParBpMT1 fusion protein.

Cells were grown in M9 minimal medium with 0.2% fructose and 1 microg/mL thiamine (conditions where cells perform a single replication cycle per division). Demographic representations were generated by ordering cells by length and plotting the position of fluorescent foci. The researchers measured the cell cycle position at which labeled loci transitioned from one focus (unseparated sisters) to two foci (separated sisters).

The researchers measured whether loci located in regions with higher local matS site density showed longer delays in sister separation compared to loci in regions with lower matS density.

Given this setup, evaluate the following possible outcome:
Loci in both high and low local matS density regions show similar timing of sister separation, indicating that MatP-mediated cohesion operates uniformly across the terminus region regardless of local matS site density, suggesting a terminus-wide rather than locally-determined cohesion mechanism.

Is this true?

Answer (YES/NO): NO